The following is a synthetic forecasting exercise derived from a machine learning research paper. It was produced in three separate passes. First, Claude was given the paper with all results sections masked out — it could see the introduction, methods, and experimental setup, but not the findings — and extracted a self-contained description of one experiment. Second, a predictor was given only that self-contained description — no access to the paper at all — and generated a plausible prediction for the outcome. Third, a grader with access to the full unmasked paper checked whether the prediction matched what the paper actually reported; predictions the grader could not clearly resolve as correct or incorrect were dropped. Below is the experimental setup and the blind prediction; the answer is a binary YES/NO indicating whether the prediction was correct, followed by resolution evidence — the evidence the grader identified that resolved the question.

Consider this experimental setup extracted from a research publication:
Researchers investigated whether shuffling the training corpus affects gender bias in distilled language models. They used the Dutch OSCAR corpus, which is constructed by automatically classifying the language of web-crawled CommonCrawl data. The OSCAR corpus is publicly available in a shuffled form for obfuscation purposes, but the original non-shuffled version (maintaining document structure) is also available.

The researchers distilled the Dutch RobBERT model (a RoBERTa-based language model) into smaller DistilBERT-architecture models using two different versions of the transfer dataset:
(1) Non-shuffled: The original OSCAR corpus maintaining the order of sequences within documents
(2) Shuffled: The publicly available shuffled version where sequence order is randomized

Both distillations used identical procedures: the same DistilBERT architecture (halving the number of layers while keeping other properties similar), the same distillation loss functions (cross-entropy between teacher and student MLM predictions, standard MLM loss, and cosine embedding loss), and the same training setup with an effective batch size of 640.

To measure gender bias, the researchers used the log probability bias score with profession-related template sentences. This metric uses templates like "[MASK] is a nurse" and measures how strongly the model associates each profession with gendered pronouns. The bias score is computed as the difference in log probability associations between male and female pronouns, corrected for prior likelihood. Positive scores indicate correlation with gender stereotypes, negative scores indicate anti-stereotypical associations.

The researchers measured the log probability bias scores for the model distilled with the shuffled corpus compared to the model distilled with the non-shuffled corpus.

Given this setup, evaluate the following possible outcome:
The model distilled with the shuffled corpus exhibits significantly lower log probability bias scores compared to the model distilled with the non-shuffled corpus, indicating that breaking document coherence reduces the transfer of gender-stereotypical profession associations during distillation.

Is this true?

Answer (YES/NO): NO